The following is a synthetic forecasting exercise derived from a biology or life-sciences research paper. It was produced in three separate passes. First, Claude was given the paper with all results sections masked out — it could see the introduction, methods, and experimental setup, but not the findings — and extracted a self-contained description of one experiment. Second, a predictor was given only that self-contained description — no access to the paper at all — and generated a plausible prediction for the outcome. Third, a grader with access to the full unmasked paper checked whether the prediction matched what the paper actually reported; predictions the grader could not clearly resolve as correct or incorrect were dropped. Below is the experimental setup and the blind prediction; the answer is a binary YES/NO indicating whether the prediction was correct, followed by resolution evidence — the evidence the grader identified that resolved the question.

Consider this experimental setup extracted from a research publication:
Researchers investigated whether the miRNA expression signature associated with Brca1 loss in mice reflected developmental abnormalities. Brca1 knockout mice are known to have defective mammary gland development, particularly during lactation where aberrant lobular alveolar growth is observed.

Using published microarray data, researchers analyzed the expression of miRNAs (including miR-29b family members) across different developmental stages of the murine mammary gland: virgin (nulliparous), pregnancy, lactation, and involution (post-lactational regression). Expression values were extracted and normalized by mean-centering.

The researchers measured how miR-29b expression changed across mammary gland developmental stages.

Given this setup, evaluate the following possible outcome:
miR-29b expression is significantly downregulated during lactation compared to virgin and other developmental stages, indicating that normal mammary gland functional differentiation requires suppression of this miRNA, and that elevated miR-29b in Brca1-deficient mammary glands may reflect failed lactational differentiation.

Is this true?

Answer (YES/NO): NO